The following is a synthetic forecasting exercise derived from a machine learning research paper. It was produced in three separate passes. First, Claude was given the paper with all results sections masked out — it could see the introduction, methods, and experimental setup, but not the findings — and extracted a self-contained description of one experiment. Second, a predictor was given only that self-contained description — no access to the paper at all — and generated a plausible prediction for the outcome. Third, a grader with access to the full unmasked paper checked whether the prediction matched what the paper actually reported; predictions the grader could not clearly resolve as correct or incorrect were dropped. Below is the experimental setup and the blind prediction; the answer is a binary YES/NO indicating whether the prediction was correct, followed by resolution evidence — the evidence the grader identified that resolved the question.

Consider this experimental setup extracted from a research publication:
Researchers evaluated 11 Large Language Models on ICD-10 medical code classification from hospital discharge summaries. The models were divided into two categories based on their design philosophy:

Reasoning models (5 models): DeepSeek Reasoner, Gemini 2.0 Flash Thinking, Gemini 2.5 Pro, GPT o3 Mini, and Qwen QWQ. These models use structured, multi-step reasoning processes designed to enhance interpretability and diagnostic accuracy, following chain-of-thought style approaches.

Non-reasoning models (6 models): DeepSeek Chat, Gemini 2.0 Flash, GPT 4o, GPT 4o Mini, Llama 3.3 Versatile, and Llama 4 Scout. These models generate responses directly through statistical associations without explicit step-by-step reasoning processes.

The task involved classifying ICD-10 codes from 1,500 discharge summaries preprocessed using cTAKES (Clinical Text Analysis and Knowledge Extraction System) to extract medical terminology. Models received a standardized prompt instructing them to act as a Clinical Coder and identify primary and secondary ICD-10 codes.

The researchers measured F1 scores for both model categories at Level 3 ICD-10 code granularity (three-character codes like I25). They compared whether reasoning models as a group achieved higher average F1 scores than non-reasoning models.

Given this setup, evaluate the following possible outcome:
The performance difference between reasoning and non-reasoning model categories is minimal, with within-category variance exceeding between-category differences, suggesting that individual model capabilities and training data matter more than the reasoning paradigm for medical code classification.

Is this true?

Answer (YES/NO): NO